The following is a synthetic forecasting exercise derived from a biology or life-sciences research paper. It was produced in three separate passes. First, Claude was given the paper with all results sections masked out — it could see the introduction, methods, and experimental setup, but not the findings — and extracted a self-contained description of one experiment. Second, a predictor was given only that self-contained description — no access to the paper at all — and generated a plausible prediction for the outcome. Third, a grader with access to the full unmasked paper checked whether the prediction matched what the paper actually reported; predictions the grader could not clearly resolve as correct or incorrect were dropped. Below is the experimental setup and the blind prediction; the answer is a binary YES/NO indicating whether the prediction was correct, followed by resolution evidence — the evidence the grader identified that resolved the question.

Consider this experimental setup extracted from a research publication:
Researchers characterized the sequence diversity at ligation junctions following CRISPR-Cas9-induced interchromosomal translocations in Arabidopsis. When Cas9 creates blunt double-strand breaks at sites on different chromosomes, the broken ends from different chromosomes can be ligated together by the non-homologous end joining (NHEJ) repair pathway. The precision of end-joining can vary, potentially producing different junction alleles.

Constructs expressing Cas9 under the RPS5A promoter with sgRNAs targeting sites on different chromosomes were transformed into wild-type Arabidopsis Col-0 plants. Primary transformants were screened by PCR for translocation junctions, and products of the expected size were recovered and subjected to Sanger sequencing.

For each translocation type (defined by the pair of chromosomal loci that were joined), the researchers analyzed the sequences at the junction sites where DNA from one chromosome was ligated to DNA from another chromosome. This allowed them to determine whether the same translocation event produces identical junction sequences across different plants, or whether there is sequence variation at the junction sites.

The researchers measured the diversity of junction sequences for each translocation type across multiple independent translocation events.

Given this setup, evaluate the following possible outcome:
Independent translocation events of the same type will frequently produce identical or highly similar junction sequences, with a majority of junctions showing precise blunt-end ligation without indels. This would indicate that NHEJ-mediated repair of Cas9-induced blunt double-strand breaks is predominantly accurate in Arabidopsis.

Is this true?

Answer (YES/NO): NO